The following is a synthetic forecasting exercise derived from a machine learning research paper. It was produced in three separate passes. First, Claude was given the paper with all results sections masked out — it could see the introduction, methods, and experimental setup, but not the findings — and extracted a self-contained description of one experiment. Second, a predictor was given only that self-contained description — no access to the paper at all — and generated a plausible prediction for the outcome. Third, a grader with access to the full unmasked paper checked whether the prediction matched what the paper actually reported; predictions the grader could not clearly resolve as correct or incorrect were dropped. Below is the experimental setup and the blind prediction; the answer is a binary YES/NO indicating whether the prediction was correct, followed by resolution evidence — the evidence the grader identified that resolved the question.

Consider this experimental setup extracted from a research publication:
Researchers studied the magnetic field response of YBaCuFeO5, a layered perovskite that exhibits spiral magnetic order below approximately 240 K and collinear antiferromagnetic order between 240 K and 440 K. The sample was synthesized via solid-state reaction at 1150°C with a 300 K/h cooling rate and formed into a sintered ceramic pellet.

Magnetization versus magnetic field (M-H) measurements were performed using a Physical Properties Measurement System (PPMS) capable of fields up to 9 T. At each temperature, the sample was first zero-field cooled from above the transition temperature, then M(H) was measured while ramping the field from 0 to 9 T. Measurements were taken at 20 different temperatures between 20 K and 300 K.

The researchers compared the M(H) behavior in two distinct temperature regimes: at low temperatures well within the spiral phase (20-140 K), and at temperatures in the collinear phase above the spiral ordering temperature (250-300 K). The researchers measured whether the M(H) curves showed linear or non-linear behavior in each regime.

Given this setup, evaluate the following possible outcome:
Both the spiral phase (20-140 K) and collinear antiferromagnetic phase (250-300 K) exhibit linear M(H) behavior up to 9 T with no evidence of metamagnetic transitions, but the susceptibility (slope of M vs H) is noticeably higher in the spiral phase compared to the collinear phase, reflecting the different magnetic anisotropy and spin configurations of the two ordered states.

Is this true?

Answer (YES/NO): NO